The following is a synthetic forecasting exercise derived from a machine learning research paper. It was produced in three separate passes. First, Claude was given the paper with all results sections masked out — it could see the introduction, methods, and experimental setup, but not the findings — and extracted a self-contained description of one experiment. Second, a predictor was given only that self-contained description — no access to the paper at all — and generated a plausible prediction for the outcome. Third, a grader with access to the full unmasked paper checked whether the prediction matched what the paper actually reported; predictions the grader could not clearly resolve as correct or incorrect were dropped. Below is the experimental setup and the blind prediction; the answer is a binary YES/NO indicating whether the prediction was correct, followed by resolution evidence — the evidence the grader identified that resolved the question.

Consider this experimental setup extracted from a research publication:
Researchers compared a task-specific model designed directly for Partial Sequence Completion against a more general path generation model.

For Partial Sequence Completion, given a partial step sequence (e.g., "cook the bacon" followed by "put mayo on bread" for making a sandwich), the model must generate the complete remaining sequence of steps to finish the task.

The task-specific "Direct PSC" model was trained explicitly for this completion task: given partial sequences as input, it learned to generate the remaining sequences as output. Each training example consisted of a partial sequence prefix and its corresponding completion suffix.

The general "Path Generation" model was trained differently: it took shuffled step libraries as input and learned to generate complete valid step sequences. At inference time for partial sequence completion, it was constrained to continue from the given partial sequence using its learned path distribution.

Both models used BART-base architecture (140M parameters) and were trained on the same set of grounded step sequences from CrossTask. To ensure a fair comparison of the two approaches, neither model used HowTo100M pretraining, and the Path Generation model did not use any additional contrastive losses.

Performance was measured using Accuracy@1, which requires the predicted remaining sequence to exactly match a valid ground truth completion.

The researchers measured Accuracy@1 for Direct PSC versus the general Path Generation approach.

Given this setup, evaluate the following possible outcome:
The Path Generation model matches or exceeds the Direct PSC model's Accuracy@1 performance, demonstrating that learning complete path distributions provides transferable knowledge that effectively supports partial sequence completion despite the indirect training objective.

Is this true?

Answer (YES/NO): NO